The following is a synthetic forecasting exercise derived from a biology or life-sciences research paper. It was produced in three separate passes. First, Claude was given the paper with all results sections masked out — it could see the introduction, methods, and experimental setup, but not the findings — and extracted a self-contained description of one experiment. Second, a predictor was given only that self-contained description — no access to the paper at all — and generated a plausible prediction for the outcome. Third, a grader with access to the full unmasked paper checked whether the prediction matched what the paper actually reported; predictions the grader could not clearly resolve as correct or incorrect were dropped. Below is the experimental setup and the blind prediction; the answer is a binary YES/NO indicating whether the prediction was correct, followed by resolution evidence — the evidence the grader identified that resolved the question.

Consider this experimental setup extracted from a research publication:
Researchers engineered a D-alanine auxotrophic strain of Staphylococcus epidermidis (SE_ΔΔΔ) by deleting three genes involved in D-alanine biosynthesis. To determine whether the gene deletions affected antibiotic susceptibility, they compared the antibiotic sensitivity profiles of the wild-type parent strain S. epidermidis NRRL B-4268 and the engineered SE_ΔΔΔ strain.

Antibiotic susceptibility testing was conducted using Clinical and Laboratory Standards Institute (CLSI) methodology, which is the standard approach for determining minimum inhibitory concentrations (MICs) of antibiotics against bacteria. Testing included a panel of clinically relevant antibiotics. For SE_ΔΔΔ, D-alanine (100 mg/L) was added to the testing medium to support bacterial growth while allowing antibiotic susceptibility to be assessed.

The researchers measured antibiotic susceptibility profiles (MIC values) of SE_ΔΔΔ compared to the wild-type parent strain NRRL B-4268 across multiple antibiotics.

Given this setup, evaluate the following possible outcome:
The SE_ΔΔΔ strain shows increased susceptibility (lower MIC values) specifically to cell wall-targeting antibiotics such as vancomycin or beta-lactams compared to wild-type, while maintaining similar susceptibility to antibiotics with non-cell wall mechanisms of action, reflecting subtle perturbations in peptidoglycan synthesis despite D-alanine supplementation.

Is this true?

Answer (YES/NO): NO